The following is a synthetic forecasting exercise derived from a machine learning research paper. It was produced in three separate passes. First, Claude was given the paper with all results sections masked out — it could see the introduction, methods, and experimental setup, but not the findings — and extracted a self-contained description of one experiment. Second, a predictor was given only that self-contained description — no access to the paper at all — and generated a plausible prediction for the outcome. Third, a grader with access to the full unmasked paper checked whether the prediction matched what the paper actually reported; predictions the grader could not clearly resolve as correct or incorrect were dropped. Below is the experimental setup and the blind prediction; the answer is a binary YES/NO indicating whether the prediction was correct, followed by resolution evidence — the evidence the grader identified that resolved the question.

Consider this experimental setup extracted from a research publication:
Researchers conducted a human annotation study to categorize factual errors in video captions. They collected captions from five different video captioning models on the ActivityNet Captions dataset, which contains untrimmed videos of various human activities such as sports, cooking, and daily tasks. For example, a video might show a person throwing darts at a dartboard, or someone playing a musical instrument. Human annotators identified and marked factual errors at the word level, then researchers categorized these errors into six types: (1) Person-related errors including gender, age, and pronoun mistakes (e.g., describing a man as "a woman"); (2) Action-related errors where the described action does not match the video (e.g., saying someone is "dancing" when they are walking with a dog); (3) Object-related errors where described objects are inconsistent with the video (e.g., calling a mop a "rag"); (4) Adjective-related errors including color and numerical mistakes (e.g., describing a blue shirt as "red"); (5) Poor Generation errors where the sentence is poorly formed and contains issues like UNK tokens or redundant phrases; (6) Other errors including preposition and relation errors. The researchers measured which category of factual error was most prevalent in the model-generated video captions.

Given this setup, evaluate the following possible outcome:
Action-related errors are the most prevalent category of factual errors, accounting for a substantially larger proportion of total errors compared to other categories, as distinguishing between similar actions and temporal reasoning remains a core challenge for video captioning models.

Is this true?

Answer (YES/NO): YES